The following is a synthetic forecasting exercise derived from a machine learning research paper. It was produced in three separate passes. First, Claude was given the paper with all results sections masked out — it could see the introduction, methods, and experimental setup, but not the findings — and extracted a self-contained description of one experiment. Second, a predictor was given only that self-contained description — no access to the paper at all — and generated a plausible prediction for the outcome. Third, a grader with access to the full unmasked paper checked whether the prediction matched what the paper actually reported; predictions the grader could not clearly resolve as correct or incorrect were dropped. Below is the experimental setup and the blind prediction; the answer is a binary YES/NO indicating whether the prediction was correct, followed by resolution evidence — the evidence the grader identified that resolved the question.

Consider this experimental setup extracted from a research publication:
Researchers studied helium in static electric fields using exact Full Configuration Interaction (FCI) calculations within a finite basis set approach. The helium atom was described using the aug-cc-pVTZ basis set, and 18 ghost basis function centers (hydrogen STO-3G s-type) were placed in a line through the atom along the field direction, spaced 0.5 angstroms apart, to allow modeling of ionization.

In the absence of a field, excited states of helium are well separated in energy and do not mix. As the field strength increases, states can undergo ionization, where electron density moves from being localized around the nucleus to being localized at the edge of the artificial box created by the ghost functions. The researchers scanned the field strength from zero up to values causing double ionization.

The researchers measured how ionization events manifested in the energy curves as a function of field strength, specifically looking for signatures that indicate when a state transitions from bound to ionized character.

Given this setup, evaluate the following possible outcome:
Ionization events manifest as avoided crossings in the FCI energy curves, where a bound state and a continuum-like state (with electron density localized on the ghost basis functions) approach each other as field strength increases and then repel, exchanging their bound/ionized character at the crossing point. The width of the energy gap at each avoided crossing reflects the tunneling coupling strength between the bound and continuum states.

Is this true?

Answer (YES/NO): NO